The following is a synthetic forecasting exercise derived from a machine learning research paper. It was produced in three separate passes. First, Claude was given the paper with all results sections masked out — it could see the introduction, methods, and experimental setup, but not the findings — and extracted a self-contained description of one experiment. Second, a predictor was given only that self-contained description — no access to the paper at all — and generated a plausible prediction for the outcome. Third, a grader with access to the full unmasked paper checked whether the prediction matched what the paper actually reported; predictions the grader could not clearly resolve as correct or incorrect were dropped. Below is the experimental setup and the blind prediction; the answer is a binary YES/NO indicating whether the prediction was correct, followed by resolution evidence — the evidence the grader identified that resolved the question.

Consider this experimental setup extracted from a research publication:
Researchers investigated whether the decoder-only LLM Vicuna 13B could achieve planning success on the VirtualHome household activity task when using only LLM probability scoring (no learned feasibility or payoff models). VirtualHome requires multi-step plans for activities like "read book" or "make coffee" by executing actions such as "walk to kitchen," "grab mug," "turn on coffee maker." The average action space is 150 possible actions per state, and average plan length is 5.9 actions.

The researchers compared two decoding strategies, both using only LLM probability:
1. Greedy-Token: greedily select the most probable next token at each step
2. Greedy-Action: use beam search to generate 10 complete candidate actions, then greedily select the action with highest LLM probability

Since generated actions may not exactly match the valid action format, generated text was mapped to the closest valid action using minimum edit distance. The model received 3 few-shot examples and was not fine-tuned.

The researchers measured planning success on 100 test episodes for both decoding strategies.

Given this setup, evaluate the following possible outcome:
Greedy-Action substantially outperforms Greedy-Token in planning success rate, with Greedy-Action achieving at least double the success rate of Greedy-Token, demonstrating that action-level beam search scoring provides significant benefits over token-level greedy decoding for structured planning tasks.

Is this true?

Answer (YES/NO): YES